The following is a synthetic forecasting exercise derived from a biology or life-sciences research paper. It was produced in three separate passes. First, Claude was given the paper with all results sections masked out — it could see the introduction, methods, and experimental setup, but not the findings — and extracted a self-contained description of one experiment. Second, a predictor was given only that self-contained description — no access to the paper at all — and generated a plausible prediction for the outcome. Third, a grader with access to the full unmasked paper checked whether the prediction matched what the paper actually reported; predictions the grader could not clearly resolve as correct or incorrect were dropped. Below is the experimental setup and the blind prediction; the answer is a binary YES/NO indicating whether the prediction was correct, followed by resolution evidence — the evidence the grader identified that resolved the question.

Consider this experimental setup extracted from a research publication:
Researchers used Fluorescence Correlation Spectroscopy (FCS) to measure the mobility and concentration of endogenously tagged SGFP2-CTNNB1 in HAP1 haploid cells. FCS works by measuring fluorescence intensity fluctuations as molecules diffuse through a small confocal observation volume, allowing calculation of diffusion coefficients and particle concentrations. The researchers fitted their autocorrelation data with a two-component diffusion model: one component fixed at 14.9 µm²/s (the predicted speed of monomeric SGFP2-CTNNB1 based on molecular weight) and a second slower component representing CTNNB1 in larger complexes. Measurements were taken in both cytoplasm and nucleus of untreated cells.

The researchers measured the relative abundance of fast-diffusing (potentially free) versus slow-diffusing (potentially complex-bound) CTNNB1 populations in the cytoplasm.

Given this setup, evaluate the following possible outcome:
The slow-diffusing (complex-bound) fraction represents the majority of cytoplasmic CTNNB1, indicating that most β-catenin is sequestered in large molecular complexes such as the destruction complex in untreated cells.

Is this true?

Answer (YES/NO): NO